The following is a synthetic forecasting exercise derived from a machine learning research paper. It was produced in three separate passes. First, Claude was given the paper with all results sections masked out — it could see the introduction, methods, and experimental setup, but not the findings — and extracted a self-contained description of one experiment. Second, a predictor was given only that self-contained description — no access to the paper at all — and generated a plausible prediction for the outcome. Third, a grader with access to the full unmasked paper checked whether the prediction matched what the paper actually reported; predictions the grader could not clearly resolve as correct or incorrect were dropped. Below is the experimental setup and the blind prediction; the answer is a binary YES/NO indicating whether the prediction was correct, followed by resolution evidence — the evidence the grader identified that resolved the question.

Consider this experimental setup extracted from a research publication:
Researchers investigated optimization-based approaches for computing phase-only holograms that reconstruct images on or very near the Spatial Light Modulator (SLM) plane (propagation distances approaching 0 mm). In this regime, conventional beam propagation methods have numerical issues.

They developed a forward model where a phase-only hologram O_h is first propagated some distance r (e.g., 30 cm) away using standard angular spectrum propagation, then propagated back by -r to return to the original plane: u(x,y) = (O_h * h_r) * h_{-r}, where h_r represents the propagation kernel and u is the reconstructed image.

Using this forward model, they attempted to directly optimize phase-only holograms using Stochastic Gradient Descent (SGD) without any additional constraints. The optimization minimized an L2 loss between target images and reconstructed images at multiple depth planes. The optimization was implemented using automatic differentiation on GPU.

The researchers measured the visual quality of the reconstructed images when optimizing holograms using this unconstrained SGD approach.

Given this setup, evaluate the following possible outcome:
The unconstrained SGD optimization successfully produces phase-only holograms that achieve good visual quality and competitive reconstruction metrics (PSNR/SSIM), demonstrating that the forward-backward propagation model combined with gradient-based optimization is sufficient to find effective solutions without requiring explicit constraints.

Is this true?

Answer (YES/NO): NO